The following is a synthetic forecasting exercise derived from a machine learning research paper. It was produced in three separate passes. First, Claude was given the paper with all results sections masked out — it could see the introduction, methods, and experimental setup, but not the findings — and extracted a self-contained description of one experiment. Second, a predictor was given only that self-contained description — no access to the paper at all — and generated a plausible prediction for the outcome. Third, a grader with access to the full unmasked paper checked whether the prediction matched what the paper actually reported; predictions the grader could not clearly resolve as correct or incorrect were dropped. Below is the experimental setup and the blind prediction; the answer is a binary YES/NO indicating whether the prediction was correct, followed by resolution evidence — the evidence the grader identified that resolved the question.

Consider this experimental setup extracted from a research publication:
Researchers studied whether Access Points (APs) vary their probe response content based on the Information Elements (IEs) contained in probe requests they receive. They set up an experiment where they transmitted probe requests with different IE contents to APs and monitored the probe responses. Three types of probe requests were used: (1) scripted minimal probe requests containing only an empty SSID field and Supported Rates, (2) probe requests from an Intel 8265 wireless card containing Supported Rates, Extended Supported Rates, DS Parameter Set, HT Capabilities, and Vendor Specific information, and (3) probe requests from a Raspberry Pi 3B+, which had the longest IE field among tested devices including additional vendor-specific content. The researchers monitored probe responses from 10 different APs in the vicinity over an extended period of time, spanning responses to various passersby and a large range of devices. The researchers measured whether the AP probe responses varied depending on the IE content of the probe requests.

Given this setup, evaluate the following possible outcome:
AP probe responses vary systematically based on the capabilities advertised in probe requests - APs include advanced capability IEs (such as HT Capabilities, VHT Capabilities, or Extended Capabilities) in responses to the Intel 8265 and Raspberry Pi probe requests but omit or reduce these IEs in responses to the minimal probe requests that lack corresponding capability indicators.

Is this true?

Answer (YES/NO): NO